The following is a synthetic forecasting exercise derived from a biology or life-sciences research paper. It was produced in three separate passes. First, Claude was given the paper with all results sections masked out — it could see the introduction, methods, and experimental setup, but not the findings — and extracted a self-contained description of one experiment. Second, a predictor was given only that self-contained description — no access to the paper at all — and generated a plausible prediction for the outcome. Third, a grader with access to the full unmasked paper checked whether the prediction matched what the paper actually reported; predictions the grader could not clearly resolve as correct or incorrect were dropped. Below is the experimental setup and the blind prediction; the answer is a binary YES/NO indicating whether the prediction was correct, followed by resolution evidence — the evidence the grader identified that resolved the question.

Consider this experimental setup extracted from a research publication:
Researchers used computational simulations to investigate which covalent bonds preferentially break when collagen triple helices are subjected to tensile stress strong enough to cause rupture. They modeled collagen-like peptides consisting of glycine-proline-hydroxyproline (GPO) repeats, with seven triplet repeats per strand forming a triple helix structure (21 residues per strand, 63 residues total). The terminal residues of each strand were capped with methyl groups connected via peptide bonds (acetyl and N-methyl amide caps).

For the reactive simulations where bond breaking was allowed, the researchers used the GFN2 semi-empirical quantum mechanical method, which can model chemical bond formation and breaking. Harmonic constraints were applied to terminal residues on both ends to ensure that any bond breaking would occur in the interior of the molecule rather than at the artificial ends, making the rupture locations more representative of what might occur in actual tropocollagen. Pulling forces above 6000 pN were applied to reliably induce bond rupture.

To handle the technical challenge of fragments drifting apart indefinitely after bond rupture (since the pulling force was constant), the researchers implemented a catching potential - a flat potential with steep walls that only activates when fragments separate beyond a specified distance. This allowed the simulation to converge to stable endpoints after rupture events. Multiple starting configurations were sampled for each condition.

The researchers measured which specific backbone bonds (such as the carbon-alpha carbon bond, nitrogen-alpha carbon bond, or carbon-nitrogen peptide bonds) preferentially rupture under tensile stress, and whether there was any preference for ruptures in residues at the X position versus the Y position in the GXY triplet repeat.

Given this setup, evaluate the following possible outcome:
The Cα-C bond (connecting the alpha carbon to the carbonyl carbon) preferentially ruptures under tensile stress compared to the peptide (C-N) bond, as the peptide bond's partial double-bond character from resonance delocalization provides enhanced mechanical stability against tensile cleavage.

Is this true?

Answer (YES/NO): YES